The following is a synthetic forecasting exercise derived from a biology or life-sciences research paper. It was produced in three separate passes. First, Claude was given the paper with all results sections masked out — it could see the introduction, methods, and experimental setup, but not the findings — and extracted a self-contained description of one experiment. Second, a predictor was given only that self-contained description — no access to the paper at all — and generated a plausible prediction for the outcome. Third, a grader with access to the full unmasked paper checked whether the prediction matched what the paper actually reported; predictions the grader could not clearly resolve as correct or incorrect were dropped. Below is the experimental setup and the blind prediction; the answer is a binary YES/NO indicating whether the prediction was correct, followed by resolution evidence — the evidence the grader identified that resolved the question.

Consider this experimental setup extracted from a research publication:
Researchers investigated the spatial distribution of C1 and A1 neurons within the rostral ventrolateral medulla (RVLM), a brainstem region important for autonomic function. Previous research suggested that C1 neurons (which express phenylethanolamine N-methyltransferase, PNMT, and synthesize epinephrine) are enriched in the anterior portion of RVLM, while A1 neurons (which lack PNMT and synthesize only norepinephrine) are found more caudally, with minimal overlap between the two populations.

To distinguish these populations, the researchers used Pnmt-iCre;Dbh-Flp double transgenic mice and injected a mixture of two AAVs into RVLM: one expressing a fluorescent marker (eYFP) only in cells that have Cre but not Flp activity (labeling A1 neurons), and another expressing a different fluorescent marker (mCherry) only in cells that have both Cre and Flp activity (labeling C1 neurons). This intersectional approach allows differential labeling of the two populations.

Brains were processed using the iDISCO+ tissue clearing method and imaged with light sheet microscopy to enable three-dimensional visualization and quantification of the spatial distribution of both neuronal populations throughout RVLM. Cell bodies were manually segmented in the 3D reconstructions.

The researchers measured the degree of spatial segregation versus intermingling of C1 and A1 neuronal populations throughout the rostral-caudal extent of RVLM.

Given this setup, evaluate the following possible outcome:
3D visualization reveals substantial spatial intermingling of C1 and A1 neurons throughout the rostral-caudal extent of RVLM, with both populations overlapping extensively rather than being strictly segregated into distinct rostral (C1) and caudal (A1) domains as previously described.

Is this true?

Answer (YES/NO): YES